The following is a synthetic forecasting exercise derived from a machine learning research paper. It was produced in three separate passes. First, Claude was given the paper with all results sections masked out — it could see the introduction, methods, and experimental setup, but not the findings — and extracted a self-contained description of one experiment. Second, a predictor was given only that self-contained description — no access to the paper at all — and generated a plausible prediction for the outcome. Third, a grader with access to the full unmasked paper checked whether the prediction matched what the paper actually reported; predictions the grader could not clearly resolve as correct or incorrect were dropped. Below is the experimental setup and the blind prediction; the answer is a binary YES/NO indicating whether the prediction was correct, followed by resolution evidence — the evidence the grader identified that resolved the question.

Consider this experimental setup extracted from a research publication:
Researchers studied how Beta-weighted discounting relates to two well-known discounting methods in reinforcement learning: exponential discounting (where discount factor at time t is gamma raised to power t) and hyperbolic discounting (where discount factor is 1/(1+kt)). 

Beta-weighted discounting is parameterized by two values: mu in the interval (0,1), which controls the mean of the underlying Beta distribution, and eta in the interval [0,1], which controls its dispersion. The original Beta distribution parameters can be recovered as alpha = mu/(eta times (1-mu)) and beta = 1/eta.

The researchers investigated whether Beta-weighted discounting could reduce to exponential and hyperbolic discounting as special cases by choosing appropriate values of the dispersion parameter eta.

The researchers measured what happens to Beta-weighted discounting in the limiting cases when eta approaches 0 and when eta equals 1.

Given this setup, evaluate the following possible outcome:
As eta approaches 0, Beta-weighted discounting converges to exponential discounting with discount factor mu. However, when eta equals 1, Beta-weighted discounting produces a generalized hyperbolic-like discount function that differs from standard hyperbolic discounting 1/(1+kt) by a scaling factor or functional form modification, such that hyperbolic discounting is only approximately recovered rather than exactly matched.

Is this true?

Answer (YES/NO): NO